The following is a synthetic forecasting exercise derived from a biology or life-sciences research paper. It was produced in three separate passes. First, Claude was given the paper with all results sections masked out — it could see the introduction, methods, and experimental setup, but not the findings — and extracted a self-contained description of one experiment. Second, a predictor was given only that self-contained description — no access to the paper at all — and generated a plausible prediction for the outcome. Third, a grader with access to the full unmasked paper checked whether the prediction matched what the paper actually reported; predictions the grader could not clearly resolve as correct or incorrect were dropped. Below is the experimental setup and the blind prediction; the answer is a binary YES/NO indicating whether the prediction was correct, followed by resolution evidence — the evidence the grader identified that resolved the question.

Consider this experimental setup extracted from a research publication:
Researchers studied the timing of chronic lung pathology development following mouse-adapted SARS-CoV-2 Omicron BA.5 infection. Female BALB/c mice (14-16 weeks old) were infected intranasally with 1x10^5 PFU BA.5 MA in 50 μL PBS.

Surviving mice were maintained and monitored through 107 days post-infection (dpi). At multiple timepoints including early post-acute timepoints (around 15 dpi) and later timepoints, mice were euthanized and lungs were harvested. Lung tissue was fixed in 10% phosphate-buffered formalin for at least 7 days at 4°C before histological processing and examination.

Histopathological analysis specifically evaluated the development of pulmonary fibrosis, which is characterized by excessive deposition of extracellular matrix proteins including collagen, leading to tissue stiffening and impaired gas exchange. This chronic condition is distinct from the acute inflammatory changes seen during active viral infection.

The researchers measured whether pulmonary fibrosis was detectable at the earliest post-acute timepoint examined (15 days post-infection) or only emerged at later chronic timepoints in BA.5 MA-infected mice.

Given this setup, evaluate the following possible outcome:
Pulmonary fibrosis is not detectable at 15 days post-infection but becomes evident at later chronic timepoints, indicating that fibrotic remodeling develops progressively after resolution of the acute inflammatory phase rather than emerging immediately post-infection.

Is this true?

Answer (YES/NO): NO